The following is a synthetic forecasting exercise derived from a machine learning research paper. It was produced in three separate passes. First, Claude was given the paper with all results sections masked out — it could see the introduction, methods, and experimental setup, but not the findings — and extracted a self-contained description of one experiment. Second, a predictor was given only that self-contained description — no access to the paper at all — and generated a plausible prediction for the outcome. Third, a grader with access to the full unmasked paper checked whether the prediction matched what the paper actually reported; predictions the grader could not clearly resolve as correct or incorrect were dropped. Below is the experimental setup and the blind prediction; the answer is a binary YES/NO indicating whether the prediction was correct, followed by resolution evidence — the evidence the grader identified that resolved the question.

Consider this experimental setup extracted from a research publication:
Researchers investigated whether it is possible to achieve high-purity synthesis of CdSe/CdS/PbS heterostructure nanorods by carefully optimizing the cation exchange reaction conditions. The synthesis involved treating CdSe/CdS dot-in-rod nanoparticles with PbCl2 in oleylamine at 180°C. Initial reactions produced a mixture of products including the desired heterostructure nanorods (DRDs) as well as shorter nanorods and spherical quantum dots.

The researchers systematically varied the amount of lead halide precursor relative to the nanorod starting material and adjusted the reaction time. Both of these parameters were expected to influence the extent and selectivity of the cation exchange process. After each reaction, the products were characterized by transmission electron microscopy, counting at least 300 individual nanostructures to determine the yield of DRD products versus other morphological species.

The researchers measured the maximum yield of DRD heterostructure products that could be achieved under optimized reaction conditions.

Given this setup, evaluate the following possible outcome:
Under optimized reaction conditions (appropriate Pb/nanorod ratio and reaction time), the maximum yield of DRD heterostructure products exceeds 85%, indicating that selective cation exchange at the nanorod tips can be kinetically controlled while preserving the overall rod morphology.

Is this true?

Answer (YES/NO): YES